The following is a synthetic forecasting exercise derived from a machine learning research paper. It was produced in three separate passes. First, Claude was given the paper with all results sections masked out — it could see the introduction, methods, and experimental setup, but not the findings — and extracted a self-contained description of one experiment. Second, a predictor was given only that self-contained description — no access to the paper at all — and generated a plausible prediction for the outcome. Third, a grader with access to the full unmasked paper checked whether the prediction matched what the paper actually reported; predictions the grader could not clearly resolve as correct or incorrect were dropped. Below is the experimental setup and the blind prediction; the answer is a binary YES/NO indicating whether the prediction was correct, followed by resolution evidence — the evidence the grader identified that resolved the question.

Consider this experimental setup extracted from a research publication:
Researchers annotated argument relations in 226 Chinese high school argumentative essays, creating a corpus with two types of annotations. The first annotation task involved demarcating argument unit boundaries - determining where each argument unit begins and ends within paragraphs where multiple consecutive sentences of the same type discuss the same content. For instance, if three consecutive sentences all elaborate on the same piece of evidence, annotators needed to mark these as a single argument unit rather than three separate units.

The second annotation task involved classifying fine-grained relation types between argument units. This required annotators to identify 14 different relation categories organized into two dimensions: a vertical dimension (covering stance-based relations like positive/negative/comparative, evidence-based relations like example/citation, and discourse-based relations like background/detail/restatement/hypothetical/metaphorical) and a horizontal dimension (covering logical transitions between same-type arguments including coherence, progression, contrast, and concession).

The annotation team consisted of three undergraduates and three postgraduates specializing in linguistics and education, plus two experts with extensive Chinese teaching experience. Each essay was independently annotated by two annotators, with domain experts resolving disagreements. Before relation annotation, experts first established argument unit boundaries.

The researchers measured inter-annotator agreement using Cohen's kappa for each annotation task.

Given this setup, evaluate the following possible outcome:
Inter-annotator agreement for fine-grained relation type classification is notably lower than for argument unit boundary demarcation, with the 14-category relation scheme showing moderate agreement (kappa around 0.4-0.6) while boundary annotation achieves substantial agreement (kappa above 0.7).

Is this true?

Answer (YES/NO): NO